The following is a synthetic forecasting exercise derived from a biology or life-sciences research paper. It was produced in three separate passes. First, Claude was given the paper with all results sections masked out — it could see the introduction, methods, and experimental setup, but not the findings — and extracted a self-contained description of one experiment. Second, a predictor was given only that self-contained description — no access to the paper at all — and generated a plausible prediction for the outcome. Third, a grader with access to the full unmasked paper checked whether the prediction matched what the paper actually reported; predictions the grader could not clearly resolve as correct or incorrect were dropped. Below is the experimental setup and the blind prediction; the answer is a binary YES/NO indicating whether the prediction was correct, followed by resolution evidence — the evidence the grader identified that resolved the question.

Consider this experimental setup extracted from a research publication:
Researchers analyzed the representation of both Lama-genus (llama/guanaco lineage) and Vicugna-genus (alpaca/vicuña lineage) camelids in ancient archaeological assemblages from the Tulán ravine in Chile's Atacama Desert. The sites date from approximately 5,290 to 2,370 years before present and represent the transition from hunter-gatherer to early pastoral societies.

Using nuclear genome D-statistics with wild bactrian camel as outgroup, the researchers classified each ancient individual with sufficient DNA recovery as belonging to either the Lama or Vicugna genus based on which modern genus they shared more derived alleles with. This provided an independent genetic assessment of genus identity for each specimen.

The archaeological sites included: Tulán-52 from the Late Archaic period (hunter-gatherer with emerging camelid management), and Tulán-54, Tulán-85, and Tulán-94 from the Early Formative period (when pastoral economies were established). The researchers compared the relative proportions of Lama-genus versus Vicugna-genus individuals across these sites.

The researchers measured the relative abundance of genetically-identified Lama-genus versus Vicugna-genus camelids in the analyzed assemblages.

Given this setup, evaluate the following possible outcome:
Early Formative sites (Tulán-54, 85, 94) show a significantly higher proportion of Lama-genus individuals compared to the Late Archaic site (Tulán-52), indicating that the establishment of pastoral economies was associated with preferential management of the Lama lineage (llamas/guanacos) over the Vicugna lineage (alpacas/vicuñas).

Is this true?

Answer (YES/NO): NO